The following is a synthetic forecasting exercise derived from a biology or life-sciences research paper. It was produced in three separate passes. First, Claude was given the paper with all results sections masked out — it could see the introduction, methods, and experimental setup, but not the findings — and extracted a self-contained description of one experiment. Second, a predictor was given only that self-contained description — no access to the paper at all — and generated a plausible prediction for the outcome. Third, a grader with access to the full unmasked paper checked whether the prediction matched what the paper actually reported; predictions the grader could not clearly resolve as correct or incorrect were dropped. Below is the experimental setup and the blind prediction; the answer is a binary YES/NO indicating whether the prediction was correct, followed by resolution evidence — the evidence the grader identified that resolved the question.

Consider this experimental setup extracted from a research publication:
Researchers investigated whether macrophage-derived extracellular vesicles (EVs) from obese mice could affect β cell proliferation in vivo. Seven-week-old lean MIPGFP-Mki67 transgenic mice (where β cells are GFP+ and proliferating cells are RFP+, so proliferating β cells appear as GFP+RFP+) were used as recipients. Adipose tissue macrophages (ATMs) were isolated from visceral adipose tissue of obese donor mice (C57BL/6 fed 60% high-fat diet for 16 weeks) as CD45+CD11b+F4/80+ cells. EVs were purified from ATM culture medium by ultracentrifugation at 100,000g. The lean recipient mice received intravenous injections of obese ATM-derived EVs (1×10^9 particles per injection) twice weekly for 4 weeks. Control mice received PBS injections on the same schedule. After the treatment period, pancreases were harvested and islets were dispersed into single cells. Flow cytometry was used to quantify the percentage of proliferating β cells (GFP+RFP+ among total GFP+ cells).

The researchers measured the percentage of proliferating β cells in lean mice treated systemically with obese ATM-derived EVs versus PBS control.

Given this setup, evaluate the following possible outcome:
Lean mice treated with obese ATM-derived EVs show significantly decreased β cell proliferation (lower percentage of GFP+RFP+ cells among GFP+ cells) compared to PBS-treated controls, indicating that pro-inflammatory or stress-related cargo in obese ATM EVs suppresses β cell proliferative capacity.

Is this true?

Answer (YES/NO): NO